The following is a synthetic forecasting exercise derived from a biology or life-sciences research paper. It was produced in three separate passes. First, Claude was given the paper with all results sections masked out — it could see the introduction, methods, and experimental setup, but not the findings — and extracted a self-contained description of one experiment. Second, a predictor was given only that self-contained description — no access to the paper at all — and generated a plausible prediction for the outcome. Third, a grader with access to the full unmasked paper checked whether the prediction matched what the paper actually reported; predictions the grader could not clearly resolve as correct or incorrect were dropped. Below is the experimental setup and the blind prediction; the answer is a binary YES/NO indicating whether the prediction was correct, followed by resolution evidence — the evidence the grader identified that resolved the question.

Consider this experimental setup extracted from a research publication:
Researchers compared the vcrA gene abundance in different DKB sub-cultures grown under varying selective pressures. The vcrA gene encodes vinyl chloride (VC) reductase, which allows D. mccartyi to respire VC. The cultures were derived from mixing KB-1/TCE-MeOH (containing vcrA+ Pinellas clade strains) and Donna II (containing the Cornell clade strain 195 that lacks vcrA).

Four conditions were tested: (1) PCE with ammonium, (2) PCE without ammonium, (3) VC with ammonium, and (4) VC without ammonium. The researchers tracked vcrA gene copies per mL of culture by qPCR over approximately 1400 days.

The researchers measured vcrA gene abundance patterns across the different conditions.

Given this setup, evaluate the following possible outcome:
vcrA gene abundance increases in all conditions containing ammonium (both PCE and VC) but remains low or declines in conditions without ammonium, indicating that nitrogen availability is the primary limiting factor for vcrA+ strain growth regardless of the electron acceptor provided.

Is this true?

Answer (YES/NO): NO